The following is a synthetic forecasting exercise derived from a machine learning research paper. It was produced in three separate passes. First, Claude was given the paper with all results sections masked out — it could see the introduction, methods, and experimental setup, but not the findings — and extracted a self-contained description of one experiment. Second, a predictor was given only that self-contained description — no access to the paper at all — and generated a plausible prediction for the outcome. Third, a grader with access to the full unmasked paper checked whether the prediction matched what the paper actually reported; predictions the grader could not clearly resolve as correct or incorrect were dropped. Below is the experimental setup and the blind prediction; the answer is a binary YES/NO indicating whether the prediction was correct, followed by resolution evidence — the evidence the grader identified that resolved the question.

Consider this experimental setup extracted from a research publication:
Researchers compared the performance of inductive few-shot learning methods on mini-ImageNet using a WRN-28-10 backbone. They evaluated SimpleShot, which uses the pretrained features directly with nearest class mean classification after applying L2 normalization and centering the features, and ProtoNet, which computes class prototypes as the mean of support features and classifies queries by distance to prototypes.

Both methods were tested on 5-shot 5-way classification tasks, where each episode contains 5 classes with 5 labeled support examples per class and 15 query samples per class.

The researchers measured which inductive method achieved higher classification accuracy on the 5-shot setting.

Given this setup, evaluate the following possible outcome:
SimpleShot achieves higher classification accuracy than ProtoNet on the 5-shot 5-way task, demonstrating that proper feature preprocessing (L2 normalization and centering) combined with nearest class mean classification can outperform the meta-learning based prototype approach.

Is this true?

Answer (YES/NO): YES